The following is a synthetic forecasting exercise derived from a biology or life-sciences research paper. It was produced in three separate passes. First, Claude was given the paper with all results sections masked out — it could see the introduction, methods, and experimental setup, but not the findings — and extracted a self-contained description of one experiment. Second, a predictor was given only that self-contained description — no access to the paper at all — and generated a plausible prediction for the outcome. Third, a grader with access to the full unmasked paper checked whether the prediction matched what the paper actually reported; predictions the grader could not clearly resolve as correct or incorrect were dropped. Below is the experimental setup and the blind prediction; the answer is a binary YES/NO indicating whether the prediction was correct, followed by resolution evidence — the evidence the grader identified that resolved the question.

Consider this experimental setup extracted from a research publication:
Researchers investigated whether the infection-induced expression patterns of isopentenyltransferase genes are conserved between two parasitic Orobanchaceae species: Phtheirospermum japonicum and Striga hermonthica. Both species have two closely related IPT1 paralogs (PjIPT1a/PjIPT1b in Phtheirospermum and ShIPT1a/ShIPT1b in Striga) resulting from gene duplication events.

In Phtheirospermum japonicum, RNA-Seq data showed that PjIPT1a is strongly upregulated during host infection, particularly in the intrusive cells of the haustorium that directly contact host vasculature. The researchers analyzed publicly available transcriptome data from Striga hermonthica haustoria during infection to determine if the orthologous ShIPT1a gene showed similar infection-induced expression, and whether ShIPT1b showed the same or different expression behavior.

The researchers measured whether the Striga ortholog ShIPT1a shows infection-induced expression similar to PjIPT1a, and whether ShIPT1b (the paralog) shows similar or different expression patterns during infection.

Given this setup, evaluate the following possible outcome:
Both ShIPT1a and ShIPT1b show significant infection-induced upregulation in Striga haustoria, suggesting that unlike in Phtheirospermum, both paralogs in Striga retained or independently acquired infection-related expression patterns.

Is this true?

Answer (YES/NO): NO